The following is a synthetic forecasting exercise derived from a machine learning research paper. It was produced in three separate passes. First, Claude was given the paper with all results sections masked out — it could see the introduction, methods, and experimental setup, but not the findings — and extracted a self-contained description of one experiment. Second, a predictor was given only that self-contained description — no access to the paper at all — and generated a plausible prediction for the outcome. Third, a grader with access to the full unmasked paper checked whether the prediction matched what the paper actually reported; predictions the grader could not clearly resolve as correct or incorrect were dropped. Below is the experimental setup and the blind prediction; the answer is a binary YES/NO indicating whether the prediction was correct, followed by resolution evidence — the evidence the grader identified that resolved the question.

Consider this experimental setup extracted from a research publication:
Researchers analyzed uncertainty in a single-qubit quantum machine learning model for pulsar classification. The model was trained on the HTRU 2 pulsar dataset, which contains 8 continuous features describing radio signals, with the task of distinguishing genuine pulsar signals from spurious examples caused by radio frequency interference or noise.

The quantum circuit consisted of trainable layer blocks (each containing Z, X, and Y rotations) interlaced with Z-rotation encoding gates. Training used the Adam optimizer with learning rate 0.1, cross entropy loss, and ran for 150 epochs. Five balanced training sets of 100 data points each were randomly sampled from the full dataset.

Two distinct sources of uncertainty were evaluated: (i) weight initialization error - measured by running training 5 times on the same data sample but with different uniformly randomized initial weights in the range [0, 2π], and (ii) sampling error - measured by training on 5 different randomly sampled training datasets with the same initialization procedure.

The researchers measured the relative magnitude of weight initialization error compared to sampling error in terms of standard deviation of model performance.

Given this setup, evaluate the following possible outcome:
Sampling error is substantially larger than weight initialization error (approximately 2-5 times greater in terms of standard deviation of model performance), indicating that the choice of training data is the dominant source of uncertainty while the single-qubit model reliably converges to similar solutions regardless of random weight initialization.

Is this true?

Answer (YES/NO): YES